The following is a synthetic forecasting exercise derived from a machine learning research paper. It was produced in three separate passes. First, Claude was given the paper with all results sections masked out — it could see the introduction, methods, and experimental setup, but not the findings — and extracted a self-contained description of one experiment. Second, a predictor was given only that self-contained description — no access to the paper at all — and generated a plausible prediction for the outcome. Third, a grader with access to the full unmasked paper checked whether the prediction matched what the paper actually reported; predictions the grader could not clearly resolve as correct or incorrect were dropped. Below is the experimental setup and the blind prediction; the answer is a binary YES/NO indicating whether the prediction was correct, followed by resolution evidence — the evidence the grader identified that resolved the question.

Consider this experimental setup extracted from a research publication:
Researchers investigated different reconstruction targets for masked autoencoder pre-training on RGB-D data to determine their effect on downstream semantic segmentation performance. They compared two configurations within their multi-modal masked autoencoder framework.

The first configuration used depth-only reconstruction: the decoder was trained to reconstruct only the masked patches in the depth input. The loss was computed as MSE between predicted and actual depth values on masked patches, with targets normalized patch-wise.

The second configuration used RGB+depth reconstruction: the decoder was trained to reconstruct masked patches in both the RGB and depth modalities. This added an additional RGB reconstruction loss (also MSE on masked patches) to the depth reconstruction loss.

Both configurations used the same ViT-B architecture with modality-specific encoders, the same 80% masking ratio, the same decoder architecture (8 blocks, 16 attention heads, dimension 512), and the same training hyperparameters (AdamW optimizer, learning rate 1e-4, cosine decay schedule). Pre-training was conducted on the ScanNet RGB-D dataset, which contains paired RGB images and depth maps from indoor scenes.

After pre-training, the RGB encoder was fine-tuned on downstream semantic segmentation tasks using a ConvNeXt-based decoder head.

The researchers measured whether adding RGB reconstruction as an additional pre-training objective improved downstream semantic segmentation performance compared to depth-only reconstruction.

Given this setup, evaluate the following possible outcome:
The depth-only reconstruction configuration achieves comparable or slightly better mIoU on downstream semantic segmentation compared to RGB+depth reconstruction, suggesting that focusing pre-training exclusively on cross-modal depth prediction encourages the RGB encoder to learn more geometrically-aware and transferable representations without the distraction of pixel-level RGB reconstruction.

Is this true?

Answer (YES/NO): YES